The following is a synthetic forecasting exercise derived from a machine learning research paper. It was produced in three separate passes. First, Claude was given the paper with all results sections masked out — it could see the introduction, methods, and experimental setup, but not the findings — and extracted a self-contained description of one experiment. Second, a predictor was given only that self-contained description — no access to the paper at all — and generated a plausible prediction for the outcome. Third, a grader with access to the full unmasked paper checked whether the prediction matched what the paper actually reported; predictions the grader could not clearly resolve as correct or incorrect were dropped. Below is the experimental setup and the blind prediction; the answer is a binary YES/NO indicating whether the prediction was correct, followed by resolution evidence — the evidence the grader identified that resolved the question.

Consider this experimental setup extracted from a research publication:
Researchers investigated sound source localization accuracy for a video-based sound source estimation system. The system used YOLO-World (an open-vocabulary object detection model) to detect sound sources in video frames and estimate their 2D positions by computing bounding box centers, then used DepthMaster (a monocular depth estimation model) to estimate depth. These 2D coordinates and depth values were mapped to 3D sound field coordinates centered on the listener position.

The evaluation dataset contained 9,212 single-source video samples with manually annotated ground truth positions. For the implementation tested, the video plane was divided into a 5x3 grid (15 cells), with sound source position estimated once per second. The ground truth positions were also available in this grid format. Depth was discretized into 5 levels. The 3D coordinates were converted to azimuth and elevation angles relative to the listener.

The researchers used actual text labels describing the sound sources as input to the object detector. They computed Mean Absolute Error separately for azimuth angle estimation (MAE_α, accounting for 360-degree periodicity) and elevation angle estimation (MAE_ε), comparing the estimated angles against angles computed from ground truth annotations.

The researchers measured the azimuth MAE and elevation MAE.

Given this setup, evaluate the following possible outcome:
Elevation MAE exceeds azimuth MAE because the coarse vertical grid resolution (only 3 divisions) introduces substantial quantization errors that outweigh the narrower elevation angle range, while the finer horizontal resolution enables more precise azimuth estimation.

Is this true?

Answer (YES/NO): NO